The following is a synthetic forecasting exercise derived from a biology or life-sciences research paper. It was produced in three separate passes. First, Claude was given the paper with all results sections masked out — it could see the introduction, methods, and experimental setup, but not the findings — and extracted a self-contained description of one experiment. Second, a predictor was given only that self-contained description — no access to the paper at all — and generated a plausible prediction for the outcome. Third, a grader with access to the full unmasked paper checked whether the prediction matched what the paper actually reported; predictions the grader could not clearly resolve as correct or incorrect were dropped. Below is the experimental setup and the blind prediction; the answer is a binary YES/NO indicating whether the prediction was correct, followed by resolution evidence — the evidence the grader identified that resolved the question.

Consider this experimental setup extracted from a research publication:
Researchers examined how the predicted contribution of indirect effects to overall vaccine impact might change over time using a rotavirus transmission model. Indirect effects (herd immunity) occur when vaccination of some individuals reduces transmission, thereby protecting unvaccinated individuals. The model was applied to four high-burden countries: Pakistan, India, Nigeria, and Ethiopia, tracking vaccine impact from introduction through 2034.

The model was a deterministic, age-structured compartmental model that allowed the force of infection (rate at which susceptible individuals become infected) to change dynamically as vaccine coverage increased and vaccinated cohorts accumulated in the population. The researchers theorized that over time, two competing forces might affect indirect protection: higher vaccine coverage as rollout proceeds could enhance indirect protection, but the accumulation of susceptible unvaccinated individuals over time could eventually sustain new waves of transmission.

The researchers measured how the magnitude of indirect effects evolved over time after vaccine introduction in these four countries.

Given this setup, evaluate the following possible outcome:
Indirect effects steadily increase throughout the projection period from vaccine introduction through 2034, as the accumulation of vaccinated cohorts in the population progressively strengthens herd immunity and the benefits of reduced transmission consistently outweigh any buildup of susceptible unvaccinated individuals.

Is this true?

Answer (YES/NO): YES